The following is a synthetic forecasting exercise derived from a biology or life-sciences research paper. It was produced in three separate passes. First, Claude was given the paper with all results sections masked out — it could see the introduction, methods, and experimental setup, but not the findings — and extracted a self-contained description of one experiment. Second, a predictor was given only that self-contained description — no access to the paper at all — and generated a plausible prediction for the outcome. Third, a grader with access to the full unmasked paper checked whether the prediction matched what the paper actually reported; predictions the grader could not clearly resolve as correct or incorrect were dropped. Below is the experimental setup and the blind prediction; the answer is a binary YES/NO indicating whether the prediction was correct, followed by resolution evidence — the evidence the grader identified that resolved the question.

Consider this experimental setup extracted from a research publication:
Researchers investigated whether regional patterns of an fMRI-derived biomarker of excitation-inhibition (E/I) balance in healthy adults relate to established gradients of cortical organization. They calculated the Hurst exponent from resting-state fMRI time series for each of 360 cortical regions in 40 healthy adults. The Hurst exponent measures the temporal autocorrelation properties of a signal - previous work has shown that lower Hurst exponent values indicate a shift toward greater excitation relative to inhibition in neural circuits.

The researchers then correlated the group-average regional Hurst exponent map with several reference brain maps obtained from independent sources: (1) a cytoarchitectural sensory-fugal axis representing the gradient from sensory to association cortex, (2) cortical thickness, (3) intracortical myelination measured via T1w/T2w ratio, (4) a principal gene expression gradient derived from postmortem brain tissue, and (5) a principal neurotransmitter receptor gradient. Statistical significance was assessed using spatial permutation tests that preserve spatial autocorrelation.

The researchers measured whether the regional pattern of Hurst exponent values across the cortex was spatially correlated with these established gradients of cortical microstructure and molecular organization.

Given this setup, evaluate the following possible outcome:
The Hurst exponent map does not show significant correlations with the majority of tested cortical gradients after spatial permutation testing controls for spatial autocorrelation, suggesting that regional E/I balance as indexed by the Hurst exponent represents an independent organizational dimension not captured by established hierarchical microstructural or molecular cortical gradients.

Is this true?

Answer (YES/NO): NO